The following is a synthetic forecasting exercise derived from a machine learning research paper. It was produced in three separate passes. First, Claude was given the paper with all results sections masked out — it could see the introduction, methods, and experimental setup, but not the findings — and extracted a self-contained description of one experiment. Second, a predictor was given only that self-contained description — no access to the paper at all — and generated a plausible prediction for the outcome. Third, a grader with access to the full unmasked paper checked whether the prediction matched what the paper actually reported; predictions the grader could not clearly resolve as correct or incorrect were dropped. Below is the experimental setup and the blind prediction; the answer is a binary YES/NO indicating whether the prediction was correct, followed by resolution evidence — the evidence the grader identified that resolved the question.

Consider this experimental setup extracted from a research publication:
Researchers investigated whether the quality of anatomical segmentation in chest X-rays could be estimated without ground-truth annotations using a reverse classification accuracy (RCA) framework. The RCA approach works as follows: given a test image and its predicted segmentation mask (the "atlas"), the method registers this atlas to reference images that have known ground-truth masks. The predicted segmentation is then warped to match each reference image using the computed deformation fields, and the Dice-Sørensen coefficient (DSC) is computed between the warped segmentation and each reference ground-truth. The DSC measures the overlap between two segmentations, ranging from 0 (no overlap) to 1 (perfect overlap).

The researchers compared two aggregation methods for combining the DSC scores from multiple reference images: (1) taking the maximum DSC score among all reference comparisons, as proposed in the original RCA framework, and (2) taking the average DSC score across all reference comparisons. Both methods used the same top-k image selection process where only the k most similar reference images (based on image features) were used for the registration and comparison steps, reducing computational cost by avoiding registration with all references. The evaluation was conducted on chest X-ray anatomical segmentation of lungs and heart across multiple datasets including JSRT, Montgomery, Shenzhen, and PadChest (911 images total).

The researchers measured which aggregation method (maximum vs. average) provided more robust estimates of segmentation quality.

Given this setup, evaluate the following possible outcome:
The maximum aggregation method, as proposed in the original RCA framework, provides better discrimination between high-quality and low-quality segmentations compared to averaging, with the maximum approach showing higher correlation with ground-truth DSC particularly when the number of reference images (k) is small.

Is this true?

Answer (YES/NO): NO